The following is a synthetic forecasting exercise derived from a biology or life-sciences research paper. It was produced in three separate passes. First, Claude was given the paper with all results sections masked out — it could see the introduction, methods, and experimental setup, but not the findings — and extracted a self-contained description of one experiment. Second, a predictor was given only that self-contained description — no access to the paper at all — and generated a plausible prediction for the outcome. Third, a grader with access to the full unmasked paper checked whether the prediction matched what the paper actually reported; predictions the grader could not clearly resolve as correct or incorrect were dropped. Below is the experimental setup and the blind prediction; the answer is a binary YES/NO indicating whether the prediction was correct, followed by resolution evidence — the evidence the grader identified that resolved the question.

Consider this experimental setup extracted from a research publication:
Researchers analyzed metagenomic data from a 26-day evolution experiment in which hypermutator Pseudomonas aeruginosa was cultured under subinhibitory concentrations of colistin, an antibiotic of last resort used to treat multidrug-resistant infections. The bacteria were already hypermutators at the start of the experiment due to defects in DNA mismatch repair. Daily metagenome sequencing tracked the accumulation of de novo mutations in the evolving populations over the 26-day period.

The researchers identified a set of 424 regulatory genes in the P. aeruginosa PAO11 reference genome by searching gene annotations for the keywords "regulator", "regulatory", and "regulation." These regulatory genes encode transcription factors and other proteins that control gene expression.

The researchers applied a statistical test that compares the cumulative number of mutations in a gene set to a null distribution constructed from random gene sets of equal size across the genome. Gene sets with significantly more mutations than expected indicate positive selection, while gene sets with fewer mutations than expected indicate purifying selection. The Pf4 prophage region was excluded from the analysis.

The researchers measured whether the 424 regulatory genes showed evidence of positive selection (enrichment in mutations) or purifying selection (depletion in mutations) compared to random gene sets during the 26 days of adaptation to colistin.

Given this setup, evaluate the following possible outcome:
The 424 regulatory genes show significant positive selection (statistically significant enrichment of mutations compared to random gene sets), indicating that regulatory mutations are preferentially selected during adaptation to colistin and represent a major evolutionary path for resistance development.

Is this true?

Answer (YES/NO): YES